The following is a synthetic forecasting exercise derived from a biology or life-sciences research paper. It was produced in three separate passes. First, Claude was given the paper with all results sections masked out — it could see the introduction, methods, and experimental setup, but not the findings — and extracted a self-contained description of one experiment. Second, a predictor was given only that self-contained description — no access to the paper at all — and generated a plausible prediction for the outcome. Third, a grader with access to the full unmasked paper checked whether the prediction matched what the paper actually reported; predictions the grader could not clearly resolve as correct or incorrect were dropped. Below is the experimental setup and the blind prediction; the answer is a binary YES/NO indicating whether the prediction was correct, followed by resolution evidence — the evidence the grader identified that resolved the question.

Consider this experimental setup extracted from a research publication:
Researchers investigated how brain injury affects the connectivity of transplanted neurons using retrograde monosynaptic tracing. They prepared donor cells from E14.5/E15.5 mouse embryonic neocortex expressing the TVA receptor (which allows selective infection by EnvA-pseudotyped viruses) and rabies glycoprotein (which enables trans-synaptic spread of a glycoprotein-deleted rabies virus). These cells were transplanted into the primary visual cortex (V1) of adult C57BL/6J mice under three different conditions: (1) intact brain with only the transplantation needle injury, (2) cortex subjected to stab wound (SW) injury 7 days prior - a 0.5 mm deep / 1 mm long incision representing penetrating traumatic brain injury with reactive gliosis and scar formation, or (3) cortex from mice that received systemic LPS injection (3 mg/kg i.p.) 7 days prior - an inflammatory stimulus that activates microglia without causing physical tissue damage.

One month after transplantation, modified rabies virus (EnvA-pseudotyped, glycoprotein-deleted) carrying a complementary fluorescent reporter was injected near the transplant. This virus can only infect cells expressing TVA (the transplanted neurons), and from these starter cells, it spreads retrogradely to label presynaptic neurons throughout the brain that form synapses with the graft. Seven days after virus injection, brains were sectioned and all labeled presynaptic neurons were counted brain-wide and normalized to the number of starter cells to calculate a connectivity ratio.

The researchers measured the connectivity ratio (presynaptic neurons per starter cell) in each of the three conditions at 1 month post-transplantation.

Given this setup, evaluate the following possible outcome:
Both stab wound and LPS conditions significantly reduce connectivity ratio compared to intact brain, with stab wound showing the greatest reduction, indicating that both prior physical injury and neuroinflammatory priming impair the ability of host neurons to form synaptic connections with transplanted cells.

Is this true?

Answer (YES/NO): NO